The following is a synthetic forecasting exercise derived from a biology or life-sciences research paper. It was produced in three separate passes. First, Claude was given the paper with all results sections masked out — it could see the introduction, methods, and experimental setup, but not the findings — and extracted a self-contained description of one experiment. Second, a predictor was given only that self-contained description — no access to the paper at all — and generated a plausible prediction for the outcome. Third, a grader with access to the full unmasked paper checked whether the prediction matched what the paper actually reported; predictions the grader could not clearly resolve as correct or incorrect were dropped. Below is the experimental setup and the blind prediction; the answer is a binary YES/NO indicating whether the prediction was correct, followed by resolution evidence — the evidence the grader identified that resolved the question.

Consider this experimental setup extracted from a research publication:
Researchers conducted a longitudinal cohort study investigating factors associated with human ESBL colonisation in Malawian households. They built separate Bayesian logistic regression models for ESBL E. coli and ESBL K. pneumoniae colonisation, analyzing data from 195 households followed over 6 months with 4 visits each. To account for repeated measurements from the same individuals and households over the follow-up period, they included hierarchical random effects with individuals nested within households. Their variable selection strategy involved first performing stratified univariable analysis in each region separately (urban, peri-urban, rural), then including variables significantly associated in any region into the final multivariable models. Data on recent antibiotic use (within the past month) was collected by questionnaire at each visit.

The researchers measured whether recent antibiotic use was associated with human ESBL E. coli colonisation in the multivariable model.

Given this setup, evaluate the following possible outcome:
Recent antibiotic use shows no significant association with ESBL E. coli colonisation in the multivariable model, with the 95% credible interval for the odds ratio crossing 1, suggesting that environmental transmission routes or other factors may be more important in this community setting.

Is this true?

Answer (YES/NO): YES